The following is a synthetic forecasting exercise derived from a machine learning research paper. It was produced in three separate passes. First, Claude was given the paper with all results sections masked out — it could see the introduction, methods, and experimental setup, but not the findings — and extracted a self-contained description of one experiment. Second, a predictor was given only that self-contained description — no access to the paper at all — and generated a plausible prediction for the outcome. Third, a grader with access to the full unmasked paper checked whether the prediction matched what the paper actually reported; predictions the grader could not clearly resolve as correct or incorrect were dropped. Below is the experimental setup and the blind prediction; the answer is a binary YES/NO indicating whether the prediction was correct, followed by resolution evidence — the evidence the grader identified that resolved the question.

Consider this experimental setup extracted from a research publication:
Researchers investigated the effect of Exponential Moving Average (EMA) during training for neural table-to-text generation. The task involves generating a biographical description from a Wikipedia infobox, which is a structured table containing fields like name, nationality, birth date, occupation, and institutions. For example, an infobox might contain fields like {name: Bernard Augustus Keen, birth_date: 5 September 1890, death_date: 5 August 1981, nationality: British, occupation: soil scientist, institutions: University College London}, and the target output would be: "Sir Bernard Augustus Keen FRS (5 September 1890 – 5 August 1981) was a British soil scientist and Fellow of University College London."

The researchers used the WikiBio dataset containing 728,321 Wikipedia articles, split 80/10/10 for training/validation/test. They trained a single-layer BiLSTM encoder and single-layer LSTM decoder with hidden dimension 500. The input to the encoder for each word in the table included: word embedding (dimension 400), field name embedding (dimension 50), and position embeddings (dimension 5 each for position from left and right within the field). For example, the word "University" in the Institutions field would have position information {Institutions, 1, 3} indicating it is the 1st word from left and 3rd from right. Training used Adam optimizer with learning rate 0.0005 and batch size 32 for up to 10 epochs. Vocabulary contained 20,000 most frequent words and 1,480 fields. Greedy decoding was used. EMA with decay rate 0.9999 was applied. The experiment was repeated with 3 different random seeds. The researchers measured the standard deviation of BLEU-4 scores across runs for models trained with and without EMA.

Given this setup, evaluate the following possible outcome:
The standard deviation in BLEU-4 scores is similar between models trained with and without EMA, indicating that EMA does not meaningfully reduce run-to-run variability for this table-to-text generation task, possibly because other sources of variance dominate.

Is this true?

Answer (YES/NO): NO